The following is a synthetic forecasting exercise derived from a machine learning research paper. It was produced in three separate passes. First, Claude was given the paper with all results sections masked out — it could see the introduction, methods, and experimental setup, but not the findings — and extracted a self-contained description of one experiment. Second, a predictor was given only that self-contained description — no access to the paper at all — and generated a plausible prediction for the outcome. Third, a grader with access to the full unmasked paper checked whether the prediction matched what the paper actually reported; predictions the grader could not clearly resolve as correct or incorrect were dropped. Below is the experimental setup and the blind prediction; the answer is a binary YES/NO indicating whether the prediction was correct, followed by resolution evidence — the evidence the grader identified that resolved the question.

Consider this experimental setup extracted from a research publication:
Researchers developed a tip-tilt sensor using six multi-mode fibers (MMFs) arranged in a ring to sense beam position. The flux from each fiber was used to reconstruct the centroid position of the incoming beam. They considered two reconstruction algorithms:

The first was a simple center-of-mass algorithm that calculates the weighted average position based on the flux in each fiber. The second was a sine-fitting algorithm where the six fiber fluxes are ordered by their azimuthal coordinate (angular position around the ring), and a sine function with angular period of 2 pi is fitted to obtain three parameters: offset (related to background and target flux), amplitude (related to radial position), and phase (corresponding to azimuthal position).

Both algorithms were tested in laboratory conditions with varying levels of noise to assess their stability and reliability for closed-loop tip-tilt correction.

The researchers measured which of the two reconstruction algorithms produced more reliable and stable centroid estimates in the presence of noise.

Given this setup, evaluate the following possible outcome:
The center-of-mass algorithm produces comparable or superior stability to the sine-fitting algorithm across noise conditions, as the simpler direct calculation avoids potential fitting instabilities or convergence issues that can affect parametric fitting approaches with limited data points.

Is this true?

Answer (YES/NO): NO